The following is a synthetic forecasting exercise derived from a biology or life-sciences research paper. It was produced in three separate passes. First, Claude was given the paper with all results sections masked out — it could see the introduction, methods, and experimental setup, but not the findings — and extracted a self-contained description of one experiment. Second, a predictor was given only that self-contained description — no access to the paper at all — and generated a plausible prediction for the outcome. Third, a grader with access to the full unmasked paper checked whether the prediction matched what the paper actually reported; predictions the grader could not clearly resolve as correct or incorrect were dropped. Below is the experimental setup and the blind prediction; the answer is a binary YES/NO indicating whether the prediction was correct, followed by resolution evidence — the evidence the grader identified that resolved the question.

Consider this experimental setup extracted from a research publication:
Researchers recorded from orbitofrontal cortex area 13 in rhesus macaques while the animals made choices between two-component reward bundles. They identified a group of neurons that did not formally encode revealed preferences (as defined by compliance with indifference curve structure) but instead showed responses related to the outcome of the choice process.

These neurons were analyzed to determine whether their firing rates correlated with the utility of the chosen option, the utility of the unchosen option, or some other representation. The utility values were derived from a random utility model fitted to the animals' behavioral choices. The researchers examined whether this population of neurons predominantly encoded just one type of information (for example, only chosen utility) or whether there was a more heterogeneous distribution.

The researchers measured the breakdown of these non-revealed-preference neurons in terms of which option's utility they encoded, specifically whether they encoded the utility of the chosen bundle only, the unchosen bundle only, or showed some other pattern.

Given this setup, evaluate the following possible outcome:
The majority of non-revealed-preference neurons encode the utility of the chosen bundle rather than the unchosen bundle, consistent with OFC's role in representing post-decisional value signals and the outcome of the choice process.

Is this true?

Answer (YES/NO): YES